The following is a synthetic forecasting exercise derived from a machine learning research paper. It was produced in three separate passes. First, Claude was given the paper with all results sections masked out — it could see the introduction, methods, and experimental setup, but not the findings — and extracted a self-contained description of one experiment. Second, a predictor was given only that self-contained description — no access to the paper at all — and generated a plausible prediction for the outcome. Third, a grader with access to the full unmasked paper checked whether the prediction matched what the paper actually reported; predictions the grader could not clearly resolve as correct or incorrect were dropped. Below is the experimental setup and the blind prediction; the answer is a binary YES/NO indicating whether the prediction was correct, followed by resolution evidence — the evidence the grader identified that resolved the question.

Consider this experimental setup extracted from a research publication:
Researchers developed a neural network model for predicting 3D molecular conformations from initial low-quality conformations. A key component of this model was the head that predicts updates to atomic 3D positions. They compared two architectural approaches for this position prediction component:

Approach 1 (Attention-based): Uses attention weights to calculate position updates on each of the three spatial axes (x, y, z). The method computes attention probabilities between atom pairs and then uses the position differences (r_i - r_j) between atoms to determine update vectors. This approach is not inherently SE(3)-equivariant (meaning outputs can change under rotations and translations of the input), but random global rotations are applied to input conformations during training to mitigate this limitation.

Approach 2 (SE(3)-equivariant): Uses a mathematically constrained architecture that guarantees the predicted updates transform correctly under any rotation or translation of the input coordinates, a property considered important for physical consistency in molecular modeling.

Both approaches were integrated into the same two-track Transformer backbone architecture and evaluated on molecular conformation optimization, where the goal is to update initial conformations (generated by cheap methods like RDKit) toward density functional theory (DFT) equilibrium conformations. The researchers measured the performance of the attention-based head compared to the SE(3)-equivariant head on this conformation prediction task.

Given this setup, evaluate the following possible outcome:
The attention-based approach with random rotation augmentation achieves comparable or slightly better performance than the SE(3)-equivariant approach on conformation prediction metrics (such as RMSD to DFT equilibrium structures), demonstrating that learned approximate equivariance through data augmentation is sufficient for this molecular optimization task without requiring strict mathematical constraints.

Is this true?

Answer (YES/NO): YES